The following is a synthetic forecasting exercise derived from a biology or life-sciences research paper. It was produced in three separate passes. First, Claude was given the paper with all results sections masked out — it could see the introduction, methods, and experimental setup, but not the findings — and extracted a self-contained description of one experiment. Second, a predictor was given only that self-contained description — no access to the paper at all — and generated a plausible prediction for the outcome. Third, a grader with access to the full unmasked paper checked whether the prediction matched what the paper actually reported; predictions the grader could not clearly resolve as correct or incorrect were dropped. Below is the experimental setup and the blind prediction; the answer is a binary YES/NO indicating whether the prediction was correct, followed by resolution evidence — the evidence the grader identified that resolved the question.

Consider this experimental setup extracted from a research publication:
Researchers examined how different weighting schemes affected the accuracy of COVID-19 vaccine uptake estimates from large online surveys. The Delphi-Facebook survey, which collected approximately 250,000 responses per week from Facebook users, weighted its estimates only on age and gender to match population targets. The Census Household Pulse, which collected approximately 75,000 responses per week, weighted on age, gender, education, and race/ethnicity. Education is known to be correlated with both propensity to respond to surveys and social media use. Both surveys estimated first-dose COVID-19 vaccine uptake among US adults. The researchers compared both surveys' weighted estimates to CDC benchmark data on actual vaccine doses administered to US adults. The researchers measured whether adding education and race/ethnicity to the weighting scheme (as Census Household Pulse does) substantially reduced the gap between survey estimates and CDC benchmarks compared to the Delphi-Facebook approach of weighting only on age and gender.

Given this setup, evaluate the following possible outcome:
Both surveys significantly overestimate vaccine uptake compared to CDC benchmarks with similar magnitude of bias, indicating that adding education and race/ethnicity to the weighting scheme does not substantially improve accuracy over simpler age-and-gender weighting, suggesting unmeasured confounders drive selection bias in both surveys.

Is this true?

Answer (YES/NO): YES